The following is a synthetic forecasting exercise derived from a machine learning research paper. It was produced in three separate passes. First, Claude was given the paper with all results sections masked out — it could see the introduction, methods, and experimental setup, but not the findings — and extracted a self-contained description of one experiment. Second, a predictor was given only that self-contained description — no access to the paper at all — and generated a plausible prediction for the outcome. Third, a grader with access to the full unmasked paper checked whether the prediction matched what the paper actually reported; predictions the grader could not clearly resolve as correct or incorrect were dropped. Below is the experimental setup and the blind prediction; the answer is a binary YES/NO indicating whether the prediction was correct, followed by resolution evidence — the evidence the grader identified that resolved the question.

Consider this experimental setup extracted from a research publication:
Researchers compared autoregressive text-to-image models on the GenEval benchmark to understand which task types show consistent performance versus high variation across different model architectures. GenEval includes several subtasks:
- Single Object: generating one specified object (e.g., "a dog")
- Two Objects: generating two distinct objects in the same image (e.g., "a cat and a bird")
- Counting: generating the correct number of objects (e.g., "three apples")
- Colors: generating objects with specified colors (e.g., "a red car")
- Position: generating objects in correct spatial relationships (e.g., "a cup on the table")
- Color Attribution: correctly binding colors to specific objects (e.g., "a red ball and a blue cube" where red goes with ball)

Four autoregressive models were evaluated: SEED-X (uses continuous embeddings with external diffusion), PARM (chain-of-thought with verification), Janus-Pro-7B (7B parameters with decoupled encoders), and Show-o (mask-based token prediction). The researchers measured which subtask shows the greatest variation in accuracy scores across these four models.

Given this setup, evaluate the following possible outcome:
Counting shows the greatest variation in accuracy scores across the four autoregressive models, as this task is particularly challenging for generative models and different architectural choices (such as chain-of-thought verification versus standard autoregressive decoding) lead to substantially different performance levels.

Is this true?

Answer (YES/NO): NO